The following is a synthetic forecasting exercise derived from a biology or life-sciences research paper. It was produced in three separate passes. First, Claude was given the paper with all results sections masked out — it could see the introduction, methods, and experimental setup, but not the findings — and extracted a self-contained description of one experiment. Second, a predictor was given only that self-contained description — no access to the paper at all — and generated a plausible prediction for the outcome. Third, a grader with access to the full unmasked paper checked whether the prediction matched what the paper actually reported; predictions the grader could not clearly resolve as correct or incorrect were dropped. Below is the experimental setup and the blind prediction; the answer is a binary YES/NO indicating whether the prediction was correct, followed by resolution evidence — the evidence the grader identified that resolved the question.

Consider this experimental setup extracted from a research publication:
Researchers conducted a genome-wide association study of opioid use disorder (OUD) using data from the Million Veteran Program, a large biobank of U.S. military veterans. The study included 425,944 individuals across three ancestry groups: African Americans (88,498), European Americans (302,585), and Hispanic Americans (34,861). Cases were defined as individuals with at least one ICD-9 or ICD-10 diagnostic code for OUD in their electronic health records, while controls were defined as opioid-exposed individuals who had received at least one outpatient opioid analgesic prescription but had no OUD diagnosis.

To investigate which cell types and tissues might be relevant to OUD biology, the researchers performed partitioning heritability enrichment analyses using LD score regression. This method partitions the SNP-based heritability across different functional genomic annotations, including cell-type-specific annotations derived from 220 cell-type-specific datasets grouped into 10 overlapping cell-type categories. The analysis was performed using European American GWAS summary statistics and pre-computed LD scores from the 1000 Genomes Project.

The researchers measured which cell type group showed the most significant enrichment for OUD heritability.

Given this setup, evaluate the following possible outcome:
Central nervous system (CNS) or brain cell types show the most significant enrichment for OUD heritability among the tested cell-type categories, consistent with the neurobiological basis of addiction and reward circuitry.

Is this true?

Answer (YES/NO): YES